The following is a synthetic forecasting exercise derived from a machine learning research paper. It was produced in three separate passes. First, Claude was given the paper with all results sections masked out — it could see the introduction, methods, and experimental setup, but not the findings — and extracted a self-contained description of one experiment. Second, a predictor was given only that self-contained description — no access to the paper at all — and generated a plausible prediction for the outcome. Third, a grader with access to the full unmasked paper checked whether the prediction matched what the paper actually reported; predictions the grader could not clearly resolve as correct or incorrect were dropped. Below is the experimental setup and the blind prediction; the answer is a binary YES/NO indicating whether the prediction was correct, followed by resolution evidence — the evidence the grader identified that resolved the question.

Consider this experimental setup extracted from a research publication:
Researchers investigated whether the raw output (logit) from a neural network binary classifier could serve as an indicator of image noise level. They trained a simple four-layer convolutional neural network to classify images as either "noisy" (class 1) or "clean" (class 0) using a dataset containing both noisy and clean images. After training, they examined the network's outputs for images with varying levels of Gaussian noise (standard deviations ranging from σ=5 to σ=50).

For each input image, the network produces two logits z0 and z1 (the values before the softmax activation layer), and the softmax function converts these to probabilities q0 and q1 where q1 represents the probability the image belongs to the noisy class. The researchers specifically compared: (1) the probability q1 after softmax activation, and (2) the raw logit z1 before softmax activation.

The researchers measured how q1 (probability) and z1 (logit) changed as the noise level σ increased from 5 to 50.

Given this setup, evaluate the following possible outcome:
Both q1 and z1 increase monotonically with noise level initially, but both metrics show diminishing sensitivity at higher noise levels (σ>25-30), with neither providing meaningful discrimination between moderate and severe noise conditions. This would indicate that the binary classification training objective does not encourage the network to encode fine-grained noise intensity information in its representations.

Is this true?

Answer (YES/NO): NO